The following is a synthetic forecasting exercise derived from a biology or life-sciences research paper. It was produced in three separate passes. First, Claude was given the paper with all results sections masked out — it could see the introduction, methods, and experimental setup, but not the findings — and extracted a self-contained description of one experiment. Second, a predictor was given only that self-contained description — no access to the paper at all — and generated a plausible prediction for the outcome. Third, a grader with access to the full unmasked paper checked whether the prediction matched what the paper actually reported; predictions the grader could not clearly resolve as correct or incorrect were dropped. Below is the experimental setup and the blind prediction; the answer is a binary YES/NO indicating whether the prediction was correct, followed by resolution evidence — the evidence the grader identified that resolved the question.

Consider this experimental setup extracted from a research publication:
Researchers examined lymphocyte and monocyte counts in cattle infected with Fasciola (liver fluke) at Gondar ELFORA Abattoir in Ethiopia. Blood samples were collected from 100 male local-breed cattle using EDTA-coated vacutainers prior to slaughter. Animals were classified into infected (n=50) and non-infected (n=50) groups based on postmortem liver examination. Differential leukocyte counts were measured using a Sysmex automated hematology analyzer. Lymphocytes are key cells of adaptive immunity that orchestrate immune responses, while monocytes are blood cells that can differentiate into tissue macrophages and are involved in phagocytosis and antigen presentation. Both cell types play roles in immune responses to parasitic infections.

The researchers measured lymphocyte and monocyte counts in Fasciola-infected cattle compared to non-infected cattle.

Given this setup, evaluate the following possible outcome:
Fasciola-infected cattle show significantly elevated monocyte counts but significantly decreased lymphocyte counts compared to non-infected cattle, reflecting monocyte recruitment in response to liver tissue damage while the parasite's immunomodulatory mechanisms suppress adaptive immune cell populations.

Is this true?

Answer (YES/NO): NO